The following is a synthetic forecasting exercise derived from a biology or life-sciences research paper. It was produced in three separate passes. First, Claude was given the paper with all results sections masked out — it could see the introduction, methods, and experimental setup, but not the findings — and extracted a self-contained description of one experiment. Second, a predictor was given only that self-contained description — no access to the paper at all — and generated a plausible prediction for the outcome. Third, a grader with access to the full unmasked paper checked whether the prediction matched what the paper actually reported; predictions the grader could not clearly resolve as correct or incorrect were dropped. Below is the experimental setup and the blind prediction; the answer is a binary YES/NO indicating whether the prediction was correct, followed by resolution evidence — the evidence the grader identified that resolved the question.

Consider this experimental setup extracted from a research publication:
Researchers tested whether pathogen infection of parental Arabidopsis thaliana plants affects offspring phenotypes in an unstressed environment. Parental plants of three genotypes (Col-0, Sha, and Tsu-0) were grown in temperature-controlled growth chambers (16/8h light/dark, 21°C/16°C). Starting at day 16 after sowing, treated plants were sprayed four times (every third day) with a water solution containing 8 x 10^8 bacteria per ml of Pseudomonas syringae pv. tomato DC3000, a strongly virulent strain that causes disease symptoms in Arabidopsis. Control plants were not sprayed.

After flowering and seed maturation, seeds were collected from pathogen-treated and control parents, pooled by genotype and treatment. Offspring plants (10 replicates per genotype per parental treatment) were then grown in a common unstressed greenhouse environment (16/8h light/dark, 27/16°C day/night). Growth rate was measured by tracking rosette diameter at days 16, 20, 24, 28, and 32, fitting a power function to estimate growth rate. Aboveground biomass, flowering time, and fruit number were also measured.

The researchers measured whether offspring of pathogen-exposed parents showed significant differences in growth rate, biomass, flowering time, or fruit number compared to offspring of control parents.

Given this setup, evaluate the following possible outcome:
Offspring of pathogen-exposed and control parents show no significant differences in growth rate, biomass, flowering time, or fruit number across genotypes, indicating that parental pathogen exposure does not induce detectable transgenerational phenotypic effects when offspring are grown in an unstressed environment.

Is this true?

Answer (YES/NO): NO